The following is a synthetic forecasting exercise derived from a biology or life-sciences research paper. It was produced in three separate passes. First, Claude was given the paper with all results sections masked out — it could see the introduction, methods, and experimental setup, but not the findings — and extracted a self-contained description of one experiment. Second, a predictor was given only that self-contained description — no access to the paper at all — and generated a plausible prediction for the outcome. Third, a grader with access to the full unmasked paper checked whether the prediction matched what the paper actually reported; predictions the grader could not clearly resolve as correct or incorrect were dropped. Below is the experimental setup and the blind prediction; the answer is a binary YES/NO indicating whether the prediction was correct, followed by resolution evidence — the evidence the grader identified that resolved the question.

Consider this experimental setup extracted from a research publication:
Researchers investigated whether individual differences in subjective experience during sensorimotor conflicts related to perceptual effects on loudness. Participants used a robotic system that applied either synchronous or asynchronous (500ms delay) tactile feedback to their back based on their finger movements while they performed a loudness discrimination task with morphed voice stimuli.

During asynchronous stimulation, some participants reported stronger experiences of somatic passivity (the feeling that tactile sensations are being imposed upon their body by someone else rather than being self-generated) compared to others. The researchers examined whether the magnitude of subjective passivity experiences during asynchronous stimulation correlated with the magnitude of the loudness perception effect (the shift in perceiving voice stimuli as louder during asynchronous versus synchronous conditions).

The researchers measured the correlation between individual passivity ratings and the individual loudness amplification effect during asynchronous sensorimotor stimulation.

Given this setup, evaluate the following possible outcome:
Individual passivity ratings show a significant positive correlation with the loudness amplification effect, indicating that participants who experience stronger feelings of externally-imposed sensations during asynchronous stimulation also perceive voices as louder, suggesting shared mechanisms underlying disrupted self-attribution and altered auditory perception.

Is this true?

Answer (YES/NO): NO